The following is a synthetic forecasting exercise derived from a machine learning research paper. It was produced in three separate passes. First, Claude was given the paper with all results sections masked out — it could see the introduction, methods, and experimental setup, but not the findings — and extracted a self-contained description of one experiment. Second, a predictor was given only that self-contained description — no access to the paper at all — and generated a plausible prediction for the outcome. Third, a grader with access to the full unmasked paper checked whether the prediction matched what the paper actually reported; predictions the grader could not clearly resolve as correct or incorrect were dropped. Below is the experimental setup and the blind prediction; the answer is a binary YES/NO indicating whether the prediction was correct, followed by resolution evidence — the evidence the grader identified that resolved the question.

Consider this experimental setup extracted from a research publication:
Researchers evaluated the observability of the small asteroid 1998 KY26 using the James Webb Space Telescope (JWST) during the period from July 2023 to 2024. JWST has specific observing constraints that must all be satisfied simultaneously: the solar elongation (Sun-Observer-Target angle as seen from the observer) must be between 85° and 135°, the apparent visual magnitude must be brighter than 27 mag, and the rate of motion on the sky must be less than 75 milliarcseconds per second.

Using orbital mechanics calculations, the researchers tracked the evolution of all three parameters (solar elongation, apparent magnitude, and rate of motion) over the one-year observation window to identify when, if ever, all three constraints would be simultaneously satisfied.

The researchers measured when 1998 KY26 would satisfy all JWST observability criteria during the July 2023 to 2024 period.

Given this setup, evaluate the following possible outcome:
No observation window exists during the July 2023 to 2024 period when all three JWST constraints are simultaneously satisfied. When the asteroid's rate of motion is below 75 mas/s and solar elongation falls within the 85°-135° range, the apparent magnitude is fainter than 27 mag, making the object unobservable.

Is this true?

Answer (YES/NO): NO